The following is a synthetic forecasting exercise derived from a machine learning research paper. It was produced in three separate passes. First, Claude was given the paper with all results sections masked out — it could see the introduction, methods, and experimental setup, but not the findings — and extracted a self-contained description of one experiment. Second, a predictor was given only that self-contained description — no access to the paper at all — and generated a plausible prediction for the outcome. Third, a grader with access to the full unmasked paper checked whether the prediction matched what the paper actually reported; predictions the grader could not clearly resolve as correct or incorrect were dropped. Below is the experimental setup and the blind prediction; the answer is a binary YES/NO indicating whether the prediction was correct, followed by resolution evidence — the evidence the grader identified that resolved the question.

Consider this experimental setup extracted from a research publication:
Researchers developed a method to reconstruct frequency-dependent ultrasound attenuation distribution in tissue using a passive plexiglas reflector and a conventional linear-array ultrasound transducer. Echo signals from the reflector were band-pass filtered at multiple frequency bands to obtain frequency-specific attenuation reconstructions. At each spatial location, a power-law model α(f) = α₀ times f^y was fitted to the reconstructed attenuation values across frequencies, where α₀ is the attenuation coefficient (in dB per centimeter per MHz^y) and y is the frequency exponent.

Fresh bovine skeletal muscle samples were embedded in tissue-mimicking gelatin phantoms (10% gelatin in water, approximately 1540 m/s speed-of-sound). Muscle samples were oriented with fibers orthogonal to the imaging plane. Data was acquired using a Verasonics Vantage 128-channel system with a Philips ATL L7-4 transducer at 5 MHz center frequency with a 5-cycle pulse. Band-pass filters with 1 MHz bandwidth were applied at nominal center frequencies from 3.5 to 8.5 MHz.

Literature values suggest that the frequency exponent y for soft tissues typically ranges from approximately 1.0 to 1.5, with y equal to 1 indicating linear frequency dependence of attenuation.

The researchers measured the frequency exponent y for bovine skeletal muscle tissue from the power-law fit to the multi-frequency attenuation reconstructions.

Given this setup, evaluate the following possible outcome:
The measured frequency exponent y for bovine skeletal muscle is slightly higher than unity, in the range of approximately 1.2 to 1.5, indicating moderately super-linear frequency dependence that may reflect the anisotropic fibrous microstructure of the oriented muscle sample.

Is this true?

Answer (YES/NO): NO